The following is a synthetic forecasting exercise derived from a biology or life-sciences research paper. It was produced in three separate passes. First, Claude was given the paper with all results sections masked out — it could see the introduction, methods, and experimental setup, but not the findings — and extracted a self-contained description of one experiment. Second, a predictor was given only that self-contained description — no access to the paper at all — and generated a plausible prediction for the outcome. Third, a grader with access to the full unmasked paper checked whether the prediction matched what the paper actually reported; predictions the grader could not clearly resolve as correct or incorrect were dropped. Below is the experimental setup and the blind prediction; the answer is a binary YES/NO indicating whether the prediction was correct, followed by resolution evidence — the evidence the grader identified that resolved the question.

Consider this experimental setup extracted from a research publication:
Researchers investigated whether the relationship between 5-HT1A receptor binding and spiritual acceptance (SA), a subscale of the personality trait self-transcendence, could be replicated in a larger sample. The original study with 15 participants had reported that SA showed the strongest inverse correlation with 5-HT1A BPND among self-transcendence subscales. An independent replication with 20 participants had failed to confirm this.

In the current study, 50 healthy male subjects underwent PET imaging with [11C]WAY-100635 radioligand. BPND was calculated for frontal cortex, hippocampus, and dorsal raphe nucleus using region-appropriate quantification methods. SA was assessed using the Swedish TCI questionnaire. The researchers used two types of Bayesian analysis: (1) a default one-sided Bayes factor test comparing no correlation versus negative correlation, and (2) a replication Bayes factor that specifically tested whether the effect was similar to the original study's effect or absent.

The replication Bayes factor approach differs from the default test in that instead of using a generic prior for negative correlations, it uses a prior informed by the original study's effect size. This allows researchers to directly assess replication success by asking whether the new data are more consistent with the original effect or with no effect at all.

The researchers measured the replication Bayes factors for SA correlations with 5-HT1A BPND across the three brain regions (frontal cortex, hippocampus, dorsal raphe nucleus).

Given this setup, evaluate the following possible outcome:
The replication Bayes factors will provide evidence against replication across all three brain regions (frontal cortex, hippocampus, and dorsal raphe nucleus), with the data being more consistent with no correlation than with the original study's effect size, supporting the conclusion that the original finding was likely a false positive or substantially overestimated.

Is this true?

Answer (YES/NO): YES